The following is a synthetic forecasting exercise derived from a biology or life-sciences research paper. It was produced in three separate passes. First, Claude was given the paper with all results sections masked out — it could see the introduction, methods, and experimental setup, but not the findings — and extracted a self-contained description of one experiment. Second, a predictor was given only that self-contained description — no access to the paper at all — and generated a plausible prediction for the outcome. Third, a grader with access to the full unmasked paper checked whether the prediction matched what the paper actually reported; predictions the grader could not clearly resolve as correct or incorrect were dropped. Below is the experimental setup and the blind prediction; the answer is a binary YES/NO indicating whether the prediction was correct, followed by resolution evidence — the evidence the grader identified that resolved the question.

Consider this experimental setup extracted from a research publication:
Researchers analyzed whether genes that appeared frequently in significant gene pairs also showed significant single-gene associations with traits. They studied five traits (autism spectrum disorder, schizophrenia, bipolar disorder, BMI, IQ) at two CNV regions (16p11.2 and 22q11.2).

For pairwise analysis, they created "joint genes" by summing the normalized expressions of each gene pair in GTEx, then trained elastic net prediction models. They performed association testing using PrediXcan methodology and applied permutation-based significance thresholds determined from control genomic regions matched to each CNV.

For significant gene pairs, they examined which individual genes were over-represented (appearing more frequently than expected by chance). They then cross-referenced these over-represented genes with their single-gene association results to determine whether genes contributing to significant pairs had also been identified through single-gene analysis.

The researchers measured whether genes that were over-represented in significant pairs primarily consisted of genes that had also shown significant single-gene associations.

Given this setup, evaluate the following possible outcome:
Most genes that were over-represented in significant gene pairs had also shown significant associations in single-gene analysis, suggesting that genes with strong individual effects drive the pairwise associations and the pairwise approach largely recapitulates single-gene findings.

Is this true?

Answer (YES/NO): NO